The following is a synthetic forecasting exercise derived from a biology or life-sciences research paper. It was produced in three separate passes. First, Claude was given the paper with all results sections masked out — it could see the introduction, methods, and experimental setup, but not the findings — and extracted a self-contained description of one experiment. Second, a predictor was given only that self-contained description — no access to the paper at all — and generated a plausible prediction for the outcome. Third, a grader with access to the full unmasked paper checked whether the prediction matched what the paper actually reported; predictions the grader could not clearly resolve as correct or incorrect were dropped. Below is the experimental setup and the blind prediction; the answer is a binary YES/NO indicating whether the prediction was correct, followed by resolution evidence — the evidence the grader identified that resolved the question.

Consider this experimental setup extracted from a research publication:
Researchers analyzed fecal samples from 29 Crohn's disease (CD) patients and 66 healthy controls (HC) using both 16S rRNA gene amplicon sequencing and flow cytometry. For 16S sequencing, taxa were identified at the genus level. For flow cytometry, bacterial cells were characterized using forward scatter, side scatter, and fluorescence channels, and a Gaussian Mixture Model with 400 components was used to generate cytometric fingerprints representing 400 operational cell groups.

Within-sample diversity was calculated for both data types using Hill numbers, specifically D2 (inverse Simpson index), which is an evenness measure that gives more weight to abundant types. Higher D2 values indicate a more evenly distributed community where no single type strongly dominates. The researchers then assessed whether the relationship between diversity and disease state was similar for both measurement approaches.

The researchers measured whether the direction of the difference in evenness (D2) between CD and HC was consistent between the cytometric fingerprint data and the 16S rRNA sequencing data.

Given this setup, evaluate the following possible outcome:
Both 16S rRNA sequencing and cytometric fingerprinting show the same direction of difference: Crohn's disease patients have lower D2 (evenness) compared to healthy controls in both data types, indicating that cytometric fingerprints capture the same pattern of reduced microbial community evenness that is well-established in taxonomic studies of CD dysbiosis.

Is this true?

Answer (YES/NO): YES